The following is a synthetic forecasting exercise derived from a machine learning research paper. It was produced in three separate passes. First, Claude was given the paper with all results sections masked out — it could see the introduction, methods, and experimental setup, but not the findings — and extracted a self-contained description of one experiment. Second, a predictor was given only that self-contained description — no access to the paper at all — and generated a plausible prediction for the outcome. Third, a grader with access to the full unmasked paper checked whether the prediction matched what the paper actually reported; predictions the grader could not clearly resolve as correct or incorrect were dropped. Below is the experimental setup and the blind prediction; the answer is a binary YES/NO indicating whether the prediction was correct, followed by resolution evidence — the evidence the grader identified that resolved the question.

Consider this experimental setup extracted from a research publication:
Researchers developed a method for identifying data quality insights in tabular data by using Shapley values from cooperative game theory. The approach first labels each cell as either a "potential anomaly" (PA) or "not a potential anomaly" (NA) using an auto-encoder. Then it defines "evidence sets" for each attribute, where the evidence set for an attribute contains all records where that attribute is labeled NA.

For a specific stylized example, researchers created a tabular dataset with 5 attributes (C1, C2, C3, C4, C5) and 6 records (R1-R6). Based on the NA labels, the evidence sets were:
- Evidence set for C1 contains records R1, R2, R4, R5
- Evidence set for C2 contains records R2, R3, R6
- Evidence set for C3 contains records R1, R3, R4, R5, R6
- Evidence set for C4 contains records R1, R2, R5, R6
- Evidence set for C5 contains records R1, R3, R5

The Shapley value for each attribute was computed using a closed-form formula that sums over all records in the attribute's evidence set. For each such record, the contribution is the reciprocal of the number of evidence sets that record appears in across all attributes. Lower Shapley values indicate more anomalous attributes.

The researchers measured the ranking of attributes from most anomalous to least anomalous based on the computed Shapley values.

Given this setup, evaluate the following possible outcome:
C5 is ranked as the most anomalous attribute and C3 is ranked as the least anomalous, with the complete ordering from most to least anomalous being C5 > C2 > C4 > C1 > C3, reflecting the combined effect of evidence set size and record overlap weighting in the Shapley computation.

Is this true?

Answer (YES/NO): NO